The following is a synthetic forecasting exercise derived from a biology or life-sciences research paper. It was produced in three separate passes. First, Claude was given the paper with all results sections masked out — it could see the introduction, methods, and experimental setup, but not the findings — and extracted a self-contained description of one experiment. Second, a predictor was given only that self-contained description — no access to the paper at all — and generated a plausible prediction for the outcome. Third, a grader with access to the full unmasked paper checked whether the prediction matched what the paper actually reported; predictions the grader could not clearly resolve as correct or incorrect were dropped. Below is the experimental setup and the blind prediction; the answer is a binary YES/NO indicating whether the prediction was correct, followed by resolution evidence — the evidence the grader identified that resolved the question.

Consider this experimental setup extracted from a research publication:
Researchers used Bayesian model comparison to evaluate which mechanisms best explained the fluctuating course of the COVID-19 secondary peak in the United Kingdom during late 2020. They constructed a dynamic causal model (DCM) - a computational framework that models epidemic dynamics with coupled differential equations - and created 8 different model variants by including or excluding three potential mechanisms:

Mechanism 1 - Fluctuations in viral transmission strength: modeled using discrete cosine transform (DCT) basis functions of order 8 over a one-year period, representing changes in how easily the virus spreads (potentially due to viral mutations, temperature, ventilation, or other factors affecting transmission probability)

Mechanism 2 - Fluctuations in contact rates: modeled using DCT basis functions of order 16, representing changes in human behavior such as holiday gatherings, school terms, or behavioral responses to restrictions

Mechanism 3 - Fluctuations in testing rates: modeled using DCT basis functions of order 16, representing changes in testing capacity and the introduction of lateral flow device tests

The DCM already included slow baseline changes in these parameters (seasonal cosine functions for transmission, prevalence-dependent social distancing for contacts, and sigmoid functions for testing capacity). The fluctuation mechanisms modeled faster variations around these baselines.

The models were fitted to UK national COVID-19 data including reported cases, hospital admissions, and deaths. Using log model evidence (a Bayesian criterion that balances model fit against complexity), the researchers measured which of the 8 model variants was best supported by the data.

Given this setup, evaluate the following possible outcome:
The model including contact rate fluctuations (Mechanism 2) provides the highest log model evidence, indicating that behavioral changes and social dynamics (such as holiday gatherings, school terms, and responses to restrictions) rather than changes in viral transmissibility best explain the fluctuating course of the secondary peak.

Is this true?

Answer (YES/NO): NO